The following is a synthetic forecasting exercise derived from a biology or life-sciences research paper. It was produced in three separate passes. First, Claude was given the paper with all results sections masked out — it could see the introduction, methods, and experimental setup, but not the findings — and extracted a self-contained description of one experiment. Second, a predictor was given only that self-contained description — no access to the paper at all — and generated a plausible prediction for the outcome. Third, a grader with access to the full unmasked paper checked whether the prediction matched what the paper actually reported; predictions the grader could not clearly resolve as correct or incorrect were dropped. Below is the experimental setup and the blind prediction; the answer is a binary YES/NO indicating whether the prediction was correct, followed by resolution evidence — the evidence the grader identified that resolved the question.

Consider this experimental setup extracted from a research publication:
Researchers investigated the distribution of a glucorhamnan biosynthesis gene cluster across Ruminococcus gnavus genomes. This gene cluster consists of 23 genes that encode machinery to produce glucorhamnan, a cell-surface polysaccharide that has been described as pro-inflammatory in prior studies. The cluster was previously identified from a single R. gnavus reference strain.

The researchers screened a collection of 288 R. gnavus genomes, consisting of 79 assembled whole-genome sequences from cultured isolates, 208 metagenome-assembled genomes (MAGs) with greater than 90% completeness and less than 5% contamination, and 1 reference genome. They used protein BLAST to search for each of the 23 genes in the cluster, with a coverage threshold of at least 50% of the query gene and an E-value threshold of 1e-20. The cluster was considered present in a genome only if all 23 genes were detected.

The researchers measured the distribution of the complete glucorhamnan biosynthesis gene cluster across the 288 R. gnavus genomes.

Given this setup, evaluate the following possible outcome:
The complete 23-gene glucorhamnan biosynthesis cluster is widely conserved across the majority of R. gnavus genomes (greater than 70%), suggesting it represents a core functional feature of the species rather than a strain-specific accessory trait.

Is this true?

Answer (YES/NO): NO